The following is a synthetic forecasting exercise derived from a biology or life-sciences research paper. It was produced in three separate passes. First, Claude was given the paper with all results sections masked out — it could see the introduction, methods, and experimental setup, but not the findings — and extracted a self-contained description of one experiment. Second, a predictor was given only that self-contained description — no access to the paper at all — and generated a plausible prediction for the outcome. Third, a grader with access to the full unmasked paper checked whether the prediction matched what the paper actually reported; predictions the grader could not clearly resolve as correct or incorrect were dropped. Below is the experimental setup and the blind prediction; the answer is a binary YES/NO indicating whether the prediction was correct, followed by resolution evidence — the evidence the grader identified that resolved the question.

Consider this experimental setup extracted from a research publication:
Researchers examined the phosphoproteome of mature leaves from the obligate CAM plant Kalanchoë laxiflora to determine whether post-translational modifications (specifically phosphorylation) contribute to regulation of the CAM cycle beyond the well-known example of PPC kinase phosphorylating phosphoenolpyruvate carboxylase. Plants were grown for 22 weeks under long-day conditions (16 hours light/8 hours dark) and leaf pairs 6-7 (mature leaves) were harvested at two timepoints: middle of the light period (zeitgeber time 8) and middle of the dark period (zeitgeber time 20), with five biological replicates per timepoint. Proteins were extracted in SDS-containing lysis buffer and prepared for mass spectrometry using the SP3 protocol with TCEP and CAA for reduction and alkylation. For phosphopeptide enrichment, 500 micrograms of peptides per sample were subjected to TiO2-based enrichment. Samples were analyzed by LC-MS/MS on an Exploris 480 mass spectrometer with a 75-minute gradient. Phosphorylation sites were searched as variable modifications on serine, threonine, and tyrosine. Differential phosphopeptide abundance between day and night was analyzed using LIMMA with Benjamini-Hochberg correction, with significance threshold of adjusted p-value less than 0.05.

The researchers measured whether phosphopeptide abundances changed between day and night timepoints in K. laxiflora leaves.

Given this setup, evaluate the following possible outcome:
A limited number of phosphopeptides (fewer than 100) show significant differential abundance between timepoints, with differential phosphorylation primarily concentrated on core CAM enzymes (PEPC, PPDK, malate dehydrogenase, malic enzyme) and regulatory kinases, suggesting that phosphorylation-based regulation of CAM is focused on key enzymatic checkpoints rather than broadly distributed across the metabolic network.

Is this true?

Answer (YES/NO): NO